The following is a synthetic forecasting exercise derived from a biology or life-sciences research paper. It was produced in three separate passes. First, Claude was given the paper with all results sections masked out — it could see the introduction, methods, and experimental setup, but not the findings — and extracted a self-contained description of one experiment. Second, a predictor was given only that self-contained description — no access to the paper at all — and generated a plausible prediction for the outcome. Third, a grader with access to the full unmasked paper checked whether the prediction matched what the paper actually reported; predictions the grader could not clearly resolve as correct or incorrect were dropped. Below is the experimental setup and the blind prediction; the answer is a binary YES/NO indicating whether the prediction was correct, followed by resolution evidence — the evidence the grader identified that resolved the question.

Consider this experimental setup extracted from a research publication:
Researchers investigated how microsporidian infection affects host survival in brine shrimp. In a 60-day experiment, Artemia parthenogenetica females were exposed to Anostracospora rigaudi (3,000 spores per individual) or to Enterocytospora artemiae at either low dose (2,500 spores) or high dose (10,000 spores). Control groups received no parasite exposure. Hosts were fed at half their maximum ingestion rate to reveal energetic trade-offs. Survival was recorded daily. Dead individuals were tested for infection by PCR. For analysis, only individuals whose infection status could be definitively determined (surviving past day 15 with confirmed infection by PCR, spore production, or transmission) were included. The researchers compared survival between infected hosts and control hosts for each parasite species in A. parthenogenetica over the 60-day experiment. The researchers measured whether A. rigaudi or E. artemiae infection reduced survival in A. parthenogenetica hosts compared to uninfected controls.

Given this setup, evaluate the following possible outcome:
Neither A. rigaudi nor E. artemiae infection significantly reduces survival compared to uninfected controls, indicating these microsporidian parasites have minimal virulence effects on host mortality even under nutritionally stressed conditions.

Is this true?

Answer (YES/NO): NO